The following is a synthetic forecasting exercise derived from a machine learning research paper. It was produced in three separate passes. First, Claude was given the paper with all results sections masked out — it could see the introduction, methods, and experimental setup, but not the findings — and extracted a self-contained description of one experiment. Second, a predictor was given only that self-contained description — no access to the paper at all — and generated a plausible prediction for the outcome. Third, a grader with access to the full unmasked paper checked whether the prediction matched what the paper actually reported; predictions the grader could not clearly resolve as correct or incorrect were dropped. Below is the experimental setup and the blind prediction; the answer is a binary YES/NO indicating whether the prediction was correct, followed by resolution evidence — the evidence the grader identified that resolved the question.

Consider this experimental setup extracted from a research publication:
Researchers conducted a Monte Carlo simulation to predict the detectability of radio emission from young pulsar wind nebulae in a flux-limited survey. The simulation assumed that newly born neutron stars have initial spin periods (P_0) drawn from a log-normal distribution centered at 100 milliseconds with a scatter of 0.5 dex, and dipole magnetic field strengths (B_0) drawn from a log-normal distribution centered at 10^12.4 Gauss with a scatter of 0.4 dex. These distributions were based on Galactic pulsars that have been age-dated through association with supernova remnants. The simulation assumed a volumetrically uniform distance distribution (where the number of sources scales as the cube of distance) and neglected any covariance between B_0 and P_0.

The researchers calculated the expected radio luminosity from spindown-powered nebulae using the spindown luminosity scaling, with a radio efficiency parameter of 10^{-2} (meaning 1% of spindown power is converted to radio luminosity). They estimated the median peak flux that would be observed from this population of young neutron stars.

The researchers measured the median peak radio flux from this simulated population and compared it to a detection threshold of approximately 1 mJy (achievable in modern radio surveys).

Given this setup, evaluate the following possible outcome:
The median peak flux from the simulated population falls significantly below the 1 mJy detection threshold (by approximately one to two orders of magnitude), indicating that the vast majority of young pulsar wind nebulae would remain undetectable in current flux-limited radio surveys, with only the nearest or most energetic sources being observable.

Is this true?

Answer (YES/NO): NO